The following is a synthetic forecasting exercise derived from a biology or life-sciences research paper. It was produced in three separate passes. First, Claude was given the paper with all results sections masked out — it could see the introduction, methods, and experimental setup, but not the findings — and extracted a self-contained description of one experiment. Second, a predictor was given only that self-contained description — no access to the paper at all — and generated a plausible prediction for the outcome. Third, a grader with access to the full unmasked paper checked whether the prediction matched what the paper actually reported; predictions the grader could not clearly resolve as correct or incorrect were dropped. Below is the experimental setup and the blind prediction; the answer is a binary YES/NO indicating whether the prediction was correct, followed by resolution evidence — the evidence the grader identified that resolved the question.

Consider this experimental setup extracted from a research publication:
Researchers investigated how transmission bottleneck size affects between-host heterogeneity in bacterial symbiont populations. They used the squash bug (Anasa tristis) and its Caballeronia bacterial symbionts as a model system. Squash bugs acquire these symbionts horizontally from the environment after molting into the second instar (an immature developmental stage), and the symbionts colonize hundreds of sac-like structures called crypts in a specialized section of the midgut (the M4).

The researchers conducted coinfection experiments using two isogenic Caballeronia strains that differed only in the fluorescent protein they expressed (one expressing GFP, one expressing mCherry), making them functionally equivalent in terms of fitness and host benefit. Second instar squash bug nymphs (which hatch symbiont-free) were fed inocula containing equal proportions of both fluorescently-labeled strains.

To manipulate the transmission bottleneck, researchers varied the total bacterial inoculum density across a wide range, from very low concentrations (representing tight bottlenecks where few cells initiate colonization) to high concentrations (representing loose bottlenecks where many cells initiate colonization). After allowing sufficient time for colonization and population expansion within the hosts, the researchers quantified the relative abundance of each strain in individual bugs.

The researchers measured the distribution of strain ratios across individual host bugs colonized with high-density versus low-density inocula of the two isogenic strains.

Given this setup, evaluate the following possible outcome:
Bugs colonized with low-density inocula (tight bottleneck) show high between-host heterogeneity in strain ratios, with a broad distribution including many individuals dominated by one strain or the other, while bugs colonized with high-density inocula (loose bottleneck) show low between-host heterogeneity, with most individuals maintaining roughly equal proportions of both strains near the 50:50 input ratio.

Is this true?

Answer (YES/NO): YES